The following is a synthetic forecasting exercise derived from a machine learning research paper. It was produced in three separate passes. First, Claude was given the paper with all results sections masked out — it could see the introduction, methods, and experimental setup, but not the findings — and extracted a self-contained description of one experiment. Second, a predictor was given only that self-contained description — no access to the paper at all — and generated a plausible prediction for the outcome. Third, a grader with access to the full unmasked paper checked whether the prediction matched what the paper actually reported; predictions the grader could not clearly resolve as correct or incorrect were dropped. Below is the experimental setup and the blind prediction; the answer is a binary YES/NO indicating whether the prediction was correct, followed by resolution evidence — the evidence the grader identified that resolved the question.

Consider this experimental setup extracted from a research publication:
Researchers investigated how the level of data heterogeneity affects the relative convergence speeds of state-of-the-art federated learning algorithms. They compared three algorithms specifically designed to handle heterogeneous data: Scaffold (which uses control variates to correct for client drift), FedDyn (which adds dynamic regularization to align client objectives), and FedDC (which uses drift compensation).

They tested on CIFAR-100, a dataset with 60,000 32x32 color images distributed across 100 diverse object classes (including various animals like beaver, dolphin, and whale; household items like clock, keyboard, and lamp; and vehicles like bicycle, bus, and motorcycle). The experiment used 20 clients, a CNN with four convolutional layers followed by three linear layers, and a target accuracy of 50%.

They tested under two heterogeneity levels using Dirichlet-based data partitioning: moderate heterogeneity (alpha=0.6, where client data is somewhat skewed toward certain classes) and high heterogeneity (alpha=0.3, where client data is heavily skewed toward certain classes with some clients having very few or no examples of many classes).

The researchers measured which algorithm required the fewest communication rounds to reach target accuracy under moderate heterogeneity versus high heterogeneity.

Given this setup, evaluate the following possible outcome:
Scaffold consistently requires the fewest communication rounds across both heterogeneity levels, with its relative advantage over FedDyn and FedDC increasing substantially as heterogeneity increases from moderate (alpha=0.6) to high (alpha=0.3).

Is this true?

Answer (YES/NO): NO